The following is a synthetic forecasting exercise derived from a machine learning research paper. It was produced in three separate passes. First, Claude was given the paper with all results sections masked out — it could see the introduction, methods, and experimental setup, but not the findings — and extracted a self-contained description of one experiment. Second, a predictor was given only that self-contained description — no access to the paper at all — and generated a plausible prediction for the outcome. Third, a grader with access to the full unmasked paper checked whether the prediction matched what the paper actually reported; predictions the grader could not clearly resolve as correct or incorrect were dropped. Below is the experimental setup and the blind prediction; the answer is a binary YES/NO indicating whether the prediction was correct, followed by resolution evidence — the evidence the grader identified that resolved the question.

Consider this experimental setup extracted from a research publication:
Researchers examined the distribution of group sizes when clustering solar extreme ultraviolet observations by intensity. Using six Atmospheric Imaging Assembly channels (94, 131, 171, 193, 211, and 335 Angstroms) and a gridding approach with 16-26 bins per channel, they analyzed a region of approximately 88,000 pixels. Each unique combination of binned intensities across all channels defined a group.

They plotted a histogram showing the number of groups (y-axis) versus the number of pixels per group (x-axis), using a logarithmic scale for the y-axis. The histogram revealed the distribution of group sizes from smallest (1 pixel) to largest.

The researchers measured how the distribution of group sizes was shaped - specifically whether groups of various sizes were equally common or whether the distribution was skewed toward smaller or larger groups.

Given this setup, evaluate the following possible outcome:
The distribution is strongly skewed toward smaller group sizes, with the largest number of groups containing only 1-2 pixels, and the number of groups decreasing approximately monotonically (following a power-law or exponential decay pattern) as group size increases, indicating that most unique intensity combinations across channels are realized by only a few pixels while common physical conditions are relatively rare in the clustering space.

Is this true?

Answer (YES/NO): YES